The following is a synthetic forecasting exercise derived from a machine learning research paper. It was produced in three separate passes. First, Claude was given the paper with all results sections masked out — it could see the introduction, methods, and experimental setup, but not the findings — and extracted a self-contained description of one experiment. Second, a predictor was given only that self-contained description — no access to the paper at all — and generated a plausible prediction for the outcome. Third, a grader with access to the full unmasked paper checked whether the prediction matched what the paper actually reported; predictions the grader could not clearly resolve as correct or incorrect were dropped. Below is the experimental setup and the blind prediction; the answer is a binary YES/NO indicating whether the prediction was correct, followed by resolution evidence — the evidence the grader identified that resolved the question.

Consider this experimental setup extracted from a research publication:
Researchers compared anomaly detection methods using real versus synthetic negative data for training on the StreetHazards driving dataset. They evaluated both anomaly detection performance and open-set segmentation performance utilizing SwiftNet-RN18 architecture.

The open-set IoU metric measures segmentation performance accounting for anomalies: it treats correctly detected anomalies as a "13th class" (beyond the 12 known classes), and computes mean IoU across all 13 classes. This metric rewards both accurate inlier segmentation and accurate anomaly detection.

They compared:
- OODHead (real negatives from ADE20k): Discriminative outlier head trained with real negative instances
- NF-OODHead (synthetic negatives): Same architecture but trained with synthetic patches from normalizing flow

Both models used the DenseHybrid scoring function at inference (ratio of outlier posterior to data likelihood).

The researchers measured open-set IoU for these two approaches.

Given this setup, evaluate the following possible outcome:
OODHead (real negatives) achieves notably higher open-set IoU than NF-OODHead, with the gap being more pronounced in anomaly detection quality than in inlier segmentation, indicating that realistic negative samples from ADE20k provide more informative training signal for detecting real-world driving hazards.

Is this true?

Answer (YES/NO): YES